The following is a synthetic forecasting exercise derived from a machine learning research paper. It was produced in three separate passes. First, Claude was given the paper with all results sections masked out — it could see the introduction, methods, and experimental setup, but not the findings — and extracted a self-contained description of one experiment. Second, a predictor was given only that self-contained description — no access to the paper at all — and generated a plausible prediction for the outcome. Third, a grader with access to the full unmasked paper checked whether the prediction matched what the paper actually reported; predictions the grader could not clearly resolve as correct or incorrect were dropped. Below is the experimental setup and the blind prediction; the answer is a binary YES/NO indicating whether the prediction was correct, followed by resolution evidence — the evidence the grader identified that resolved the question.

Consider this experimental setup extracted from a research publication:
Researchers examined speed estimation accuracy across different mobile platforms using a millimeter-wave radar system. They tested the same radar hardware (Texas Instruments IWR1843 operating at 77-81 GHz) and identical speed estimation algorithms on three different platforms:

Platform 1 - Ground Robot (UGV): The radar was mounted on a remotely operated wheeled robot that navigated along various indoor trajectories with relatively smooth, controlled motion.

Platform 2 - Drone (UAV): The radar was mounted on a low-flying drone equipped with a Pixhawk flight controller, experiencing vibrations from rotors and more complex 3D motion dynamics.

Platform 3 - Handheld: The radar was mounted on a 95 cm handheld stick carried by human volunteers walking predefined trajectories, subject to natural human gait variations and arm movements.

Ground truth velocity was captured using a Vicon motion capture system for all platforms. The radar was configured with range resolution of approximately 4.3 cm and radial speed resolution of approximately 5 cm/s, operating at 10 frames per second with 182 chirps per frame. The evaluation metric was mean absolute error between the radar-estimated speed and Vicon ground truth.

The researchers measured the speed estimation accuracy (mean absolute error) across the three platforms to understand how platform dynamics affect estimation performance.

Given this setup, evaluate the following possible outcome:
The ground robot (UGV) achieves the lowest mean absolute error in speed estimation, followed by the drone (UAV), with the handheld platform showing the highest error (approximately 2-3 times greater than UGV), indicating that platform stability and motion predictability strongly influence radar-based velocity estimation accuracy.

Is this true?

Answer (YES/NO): NO